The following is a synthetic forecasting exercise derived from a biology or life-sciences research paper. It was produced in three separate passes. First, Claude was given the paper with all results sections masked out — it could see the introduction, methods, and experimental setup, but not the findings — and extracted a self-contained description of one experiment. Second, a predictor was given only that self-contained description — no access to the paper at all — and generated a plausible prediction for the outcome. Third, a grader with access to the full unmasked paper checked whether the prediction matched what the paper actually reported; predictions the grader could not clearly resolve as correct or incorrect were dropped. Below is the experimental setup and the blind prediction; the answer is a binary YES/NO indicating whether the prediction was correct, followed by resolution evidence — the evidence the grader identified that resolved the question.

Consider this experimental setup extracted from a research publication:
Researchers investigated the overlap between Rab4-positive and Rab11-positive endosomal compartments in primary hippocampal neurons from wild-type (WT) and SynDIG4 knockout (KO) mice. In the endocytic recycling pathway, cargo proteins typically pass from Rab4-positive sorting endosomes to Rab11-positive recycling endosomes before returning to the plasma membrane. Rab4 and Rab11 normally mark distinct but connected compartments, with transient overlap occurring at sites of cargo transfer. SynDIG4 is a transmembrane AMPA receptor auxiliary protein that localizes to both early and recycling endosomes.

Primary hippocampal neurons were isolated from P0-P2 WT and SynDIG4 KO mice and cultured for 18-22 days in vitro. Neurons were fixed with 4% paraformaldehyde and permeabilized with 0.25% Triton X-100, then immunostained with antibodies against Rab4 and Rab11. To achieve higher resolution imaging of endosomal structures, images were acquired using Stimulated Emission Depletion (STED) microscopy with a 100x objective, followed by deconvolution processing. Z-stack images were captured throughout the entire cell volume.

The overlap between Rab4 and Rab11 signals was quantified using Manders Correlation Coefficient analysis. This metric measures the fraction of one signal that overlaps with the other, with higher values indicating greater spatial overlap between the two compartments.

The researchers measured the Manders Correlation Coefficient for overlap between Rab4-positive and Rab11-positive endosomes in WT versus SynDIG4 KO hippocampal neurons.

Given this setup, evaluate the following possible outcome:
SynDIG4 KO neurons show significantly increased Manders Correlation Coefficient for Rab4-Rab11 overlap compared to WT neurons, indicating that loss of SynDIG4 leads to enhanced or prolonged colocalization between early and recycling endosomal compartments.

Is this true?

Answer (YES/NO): YES